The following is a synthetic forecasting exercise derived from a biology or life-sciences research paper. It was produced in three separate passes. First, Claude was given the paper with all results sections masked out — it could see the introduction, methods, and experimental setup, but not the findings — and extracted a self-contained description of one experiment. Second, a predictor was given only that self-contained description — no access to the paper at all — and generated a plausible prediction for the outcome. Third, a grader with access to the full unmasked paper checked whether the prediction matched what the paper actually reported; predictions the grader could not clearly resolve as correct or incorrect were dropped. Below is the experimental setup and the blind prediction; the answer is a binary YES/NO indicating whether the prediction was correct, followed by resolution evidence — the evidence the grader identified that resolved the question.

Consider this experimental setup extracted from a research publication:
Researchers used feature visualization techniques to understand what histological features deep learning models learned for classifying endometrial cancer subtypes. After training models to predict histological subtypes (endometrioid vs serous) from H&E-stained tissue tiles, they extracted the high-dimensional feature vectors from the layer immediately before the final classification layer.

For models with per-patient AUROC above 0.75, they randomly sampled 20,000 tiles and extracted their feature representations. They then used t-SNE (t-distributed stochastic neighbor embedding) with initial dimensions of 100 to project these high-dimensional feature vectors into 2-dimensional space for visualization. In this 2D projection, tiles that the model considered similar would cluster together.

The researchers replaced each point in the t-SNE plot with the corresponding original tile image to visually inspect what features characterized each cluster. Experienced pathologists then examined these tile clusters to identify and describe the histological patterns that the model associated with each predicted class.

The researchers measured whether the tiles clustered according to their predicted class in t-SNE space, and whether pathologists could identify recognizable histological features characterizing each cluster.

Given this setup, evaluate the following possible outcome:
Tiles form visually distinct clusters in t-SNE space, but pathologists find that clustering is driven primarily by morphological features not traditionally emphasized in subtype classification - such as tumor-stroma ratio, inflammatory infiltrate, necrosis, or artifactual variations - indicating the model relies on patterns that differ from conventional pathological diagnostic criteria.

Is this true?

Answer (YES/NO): NO